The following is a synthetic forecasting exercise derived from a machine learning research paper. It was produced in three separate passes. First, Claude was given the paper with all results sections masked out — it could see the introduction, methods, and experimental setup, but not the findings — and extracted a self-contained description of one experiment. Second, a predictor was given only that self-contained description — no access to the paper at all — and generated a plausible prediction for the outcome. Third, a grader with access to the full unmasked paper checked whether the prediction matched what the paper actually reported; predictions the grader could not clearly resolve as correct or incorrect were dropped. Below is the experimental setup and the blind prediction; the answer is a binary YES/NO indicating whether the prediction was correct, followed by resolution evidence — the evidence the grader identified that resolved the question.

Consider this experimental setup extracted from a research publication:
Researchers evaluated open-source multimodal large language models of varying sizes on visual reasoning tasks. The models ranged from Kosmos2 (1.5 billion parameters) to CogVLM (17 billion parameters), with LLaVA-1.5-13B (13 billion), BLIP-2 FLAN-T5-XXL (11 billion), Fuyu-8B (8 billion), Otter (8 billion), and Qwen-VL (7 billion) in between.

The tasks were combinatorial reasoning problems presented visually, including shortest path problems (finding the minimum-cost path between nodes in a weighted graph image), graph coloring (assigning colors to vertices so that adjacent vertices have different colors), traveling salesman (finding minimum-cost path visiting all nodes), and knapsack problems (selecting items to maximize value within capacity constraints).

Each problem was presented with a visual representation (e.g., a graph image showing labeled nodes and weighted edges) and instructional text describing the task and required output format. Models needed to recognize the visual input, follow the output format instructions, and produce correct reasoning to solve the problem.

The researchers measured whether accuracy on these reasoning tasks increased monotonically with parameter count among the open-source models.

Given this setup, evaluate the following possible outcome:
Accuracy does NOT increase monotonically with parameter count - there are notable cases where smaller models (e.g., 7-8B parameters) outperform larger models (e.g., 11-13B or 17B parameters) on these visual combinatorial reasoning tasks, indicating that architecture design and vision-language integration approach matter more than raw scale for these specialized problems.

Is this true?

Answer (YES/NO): YES